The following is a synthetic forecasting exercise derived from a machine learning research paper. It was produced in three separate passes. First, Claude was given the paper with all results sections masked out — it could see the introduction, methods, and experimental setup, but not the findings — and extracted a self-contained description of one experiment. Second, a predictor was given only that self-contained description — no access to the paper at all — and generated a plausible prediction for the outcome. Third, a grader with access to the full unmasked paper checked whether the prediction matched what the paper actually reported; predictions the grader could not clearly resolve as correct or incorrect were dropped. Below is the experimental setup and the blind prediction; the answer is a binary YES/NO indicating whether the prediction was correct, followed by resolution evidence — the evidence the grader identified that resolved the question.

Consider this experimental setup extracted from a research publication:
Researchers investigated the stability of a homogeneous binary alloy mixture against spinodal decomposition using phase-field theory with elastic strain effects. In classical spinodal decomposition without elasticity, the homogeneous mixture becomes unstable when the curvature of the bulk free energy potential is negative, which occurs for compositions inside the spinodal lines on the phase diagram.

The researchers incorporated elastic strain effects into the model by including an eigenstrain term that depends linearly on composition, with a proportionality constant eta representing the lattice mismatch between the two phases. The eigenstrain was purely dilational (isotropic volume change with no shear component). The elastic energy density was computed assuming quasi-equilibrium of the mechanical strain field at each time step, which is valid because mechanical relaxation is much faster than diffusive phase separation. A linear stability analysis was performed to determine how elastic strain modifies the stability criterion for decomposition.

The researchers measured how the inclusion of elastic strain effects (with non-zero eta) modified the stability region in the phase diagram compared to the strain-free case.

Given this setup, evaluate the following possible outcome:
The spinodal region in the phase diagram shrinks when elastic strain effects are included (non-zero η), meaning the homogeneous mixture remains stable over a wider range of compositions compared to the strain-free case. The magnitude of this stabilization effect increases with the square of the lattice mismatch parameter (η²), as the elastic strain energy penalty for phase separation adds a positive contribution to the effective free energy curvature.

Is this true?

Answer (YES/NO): YES